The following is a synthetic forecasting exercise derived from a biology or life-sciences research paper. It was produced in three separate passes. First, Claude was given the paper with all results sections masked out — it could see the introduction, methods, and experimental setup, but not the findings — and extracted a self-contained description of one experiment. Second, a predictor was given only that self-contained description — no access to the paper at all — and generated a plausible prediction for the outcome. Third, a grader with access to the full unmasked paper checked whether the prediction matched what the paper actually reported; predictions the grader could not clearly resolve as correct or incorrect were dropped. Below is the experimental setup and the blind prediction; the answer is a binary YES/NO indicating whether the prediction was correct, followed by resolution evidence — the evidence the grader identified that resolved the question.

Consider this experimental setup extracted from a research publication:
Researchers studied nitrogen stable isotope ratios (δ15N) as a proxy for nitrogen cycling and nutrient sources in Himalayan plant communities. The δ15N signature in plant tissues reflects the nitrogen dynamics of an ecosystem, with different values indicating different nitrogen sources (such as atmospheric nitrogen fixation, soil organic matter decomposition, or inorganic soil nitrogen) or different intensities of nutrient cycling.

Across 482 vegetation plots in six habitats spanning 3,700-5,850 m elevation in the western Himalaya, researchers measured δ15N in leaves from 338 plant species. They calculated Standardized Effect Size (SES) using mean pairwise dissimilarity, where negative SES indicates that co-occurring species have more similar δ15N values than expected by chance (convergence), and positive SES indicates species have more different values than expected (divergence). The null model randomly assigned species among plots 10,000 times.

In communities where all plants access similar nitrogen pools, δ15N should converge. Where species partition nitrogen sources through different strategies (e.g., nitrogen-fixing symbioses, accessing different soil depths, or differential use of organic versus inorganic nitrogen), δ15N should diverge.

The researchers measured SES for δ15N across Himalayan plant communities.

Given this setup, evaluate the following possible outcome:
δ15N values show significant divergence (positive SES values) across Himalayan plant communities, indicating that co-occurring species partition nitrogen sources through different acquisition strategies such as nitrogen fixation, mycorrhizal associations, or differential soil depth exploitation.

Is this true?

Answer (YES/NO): NO